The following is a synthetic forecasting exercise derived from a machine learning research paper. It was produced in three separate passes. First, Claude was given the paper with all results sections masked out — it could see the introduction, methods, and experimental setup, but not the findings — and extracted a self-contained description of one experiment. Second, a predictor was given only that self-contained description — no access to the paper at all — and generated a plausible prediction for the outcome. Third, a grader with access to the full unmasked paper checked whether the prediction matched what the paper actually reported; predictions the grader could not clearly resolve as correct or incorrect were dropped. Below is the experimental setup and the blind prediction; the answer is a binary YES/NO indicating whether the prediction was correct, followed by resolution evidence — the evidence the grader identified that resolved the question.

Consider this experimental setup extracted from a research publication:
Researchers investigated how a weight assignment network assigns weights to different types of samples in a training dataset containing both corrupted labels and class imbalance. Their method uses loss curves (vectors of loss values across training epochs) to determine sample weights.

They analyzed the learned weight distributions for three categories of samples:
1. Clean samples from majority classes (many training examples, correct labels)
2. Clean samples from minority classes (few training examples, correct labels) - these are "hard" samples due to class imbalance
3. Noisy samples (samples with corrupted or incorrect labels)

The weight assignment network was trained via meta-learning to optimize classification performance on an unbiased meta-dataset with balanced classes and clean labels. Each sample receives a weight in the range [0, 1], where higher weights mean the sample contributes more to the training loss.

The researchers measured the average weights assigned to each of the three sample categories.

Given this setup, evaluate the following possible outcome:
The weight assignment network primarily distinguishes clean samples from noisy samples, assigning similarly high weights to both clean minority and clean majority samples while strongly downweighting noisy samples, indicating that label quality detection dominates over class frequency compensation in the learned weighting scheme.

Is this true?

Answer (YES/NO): NO